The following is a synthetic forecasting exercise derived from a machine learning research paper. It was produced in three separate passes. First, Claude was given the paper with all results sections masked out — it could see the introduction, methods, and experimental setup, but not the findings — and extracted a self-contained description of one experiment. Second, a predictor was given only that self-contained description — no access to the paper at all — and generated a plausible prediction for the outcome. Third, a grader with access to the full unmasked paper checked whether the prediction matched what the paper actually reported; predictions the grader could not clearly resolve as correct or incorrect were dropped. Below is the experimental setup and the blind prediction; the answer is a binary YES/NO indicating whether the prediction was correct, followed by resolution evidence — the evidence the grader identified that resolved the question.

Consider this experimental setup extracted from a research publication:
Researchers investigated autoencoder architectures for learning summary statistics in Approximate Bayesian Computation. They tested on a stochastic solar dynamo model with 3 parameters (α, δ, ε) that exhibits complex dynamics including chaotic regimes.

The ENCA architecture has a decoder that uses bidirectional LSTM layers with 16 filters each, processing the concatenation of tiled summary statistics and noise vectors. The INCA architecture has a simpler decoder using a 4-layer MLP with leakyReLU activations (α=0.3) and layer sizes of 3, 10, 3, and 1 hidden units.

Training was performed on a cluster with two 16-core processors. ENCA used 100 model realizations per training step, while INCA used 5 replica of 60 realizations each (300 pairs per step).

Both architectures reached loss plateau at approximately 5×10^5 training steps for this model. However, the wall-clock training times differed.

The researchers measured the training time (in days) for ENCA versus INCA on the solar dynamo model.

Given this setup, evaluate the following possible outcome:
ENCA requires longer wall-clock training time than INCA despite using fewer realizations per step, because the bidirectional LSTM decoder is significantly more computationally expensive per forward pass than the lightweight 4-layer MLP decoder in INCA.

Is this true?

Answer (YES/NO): NO